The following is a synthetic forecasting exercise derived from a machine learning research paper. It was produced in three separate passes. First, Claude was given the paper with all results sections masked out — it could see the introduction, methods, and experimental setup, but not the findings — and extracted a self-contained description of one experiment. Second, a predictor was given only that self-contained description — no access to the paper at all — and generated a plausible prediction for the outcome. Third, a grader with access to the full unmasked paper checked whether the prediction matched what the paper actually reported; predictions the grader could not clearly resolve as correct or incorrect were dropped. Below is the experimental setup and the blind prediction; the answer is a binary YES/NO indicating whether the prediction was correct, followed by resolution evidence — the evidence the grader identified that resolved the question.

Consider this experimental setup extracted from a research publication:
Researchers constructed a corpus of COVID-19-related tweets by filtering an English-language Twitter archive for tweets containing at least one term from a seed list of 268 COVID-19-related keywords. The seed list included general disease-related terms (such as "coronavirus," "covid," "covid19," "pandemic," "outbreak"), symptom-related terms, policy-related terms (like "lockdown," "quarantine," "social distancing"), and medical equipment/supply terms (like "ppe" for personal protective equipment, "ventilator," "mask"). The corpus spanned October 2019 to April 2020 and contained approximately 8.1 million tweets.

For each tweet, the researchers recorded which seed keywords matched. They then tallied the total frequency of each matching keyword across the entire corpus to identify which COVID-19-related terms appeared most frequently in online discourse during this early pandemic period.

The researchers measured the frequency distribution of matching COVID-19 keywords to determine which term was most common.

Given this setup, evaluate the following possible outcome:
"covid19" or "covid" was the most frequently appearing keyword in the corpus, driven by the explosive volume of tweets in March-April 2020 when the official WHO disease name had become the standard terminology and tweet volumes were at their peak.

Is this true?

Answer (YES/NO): NO